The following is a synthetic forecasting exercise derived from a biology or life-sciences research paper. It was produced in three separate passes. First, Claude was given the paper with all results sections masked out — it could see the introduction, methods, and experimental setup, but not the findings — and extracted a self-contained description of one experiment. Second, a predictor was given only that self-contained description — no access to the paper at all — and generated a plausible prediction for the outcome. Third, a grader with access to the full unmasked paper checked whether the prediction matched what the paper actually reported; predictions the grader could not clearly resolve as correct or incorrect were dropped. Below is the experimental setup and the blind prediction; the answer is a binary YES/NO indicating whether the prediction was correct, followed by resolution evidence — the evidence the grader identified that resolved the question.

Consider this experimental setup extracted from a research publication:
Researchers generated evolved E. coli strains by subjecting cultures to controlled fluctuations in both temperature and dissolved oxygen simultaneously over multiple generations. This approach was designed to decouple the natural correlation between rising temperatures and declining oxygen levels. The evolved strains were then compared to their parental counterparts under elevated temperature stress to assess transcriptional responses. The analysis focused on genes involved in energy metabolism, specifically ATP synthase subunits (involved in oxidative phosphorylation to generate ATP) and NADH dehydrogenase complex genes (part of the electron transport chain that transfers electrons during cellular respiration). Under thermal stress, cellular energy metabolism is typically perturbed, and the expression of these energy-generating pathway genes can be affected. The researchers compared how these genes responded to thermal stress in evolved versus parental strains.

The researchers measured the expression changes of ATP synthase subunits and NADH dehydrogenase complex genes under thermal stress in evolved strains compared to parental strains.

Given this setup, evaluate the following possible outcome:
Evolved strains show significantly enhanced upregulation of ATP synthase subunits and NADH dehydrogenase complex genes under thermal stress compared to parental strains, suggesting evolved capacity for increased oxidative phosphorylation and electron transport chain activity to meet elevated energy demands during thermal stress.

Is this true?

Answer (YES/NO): NO